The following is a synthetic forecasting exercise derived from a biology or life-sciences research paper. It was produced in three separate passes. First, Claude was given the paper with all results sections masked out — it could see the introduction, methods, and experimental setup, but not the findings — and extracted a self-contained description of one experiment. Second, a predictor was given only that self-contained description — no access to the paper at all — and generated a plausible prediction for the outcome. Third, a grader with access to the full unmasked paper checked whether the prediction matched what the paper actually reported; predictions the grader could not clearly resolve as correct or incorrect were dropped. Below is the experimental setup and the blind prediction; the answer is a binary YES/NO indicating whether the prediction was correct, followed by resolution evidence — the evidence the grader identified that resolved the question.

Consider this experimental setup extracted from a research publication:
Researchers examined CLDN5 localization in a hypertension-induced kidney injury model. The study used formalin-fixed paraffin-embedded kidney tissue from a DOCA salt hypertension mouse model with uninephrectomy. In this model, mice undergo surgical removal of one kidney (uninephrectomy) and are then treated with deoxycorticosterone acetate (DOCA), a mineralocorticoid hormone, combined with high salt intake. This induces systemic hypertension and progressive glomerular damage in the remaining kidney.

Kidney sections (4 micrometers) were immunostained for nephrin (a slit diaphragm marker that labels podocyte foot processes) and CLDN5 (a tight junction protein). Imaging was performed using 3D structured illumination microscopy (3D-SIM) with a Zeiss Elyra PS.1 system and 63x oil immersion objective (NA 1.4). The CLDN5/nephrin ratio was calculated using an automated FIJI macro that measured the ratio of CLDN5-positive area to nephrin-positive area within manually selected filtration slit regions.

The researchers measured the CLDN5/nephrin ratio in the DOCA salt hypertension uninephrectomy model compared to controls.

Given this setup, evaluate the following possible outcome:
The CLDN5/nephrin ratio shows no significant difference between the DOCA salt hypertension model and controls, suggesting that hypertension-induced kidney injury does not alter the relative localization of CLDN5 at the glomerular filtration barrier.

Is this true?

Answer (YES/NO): NO